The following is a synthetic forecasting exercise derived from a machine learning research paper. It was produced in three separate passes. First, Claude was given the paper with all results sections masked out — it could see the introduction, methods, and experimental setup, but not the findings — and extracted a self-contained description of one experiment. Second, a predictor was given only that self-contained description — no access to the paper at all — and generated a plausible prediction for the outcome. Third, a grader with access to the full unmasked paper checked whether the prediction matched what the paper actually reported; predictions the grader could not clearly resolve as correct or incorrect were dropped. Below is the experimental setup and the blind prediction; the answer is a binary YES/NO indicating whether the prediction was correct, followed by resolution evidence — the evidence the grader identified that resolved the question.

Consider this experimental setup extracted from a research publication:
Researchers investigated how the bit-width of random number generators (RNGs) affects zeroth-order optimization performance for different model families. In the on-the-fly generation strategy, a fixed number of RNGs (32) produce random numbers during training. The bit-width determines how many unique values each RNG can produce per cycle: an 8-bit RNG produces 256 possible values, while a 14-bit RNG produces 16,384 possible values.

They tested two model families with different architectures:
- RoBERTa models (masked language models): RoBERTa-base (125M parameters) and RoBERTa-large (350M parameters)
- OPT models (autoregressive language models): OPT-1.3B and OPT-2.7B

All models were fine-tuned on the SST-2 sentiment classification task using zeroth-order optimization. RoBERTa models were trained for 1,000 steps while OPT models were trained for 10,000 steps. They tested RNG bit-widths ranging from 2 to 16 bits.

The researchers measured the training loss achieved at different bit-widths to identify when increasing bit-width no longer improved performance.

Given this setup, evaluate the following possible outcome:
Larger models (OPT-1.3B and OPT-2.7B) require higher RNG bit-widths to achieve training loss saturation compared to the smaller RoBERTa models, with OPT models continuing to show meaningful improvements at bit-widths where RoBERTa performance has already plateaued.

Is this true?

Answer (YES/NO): YES